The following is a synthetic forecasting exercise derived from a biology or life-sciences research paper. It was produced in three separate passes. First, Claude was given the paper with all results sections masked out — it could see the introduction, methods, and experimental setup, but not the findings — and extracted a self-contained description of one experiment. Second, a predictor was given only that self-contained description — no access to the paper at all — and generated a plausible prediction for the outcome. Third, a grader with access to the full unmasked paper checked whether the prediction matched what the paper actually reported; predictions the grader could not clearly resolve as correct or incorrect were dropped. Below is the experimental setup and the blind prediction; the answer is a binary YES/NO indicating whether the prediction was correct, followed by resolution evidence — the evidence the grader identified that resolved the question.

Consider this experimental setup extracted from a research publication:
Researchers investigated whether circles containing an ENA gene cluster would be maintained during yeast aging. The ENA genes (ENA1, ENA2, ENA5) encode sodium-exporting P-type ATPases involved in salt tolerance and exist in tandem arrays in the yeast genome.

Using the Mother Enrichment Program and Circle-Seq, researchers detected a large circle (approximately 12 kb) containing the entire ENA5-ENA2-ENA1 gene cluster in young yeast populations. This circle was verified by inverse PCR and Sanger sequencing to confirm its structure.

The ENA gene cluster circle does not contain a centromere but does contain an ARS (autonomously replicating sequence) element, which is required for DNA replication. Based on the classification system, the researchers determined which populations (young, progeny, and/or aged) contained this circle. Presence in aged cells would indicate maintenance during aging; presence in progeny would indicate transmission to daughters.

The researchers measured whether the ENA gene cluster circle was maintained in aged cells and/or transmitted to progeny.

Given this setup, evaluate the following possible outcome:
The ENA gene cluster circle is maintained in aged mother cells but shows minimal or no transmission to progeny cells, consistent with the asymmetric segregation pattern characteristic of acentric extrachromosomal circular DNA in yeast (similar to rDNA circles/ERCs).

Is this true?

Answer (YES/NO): NO